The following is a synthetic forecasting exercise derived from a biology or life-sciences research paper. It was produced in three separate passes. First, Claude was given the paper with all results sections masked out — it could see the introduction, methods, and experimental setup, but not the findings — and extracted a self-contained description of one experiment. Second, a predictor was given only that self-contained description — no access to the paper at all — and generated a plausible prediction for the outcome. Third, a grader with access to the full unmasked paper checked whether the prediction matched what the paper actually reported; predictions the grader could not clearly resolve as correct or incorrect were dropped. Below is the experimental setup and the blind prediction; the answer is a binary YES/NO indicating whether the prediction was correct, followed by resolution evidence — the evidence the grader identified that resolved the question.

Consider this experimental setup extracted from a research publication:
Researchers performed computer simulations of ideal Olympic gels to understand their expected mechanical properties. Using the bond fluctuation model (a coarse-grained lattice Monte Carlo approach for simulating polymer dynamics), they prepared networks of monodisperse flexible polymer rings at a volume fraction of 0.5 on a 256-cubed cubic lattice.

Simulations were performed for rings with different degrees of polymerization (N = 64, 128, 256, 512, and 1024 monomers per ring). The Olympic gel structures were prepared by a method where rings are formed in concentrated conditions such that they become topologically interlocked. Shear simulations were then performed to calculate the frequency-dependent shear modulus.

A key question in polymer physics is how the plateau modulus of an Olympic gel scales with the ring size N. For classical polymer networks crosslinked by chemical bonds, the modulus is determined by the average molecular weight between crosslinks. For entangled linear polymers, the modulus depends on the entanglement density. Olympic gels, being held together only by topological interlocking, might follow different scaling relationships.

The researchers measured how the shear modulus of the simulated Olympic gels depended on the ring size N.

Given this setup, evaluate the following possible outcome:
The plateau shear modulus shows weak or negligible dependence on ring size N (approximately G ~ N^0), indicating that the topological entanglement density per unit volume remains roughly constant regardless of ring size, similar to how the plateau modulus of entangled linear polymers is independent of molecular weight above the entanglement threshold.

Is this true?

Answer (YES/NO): NO